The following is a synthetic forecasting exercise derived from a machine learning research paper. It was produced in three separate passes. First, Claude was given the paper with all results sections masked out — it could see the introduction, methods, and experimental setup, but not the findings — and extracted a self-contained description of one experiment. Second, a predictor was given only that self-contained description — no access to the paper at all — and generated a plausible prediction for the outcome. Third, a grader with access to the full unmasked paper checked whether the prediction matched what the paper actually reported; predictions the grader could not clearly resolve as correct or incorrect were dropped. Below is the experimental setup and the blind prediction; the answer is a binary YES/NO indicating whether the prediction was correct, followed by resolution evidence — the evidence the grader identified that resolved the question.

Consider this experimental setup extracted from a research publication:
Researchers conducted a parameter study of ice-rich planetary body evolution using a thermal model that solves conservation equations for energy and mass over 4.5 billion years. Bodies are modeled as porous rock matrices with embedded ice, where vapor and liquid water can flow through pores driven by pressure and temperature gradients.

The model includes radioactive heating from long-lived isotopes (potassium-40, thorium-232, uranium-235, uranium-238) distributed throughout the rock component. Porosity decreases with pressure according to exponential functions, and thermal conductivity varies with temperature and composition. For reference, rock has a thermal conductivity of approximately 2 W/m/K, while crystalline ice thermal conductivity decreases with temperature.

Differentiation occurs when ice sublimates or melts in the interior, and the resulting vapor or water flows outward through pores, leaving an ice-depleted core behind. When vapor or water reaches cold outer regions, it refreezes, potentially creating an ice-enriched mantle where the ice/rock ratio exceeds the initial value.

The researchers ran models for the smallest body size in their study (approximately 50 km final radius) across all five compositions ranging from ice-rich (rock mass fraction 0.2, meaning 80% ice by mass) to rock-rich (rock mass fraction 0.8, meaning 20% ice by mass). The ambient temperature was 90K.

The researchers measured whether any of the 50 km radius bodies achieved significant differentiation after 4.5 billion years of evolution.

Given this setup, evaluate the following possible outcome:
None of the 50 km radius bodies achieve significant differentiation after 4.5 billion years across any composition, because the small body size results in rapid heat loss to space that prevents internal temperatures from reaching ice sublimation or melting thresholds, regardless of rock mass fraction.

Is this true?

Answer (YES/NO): YES